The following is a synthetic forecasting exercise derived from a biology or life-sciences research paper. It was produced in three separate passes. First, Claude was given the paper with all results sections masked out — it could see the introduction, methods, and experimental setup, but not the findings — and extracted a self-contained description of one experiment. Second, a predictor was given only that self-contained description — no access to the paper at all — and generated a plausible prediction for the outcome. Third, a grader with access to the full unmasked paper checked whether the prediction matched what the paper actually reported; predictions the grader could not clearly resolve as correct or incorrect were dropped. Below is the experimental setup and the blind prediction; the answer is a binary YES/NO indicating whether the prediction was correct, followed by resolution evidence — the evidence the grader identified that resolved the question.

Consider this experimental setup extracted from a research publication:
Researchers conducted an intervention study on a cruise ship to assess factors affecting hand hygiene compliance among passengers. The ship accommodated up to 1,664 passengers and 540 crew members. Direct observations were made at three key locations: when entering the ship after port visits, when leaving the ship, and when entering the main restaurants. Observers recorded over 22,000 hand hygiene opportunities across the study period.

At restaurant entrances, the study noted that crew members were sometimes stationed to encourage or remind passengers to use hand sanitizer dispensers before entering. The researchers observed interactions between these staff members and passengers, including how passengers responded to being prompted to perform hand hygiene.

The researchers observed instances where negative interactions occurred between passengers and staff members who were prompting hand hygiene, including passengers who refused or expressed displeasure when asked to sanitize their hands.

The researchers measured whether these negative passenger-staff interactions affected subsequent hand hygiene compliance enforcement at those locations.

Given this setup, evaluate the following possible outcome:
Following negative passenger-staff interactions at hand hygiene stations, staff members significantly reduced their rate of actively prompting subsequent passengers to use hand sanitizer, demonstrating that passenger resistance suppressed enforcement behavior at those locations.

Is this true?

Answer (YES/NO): YES